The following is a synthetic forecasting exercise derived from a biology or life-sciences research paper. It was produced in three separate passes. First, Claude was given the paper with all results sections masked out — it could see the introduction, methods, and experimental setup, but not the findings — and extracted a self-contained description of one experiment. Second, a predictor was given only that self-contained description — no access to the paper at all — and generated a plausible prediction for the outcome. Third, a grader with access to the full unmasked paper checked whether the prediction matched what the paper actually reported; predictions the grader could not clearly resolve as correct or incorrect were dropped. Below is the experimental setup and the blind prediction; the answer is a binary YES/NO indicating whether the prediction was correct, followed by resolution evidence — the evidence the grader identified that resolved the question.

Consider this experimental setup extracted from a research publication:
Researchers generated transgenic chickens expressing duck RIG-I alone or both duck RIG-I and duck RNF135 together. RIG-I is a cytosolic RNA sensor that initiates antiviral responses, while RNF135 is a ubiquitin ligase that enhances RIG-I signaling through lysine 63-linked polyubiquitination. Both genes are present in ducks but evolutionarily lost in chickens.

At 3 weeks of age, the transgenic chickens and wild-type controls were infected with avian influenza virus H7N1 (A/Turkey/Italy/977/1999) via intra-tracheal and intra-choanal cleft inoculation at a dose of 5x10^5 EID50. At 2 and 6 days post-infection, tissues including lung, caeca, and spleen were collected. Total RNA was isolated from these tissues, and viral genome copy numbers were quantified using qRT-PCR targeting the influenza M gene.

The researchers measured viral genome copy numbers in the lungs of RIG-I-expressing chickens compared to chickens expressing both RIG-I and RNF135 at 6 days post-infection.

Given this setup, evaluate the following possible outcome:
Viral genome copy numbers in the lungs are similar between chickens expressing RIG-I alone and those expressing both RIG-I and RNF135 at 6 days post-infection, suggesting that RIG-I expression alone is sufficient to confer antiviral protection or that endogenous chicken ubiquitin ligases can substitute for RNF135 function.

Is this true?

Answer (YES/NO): NO